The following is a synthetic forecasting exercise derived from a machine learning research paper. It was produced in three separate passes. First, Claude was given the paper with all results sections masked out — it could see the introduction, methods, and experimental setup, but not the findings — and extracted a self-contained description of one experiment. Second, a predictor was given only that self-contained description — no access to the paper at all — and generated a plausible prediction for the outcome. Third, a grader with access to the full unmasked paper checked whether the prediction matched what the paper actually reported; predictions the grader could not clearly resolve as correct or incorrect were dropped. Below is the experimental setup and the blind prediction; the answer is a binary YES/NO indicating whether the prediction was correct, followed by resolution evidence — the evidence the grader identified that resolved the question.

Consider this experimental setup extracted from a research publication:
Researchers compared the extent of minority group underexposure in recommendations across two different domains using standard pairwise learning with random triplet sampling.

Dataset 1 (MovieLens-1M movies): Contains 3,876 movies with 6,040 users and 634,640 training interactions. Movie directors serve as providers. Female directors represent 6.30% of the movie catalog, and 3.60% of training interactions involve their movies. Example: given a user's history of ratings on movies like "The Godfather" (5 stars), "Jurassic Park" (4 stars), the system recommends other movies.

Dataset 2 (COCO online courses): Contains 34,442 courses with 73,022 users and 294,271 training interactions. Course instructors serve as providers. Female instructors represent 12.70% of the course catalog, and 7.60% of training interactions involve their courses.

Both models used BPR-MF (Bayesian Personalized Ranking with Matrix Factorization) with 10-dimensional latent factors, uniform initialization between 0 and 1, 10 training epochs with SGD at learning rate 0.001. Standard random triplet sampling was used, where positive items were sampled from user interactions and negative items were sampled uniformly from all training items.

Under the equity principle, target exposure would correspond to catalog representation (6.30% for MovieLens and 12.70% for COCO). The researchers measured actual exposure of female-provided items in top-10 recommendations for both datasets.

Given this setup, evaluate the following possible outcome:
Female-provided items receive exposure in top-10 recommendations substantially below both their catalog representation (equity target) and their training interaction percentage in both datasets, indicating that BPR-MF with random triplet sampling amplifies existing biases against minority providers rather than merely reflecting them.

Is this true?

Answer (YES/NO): YES